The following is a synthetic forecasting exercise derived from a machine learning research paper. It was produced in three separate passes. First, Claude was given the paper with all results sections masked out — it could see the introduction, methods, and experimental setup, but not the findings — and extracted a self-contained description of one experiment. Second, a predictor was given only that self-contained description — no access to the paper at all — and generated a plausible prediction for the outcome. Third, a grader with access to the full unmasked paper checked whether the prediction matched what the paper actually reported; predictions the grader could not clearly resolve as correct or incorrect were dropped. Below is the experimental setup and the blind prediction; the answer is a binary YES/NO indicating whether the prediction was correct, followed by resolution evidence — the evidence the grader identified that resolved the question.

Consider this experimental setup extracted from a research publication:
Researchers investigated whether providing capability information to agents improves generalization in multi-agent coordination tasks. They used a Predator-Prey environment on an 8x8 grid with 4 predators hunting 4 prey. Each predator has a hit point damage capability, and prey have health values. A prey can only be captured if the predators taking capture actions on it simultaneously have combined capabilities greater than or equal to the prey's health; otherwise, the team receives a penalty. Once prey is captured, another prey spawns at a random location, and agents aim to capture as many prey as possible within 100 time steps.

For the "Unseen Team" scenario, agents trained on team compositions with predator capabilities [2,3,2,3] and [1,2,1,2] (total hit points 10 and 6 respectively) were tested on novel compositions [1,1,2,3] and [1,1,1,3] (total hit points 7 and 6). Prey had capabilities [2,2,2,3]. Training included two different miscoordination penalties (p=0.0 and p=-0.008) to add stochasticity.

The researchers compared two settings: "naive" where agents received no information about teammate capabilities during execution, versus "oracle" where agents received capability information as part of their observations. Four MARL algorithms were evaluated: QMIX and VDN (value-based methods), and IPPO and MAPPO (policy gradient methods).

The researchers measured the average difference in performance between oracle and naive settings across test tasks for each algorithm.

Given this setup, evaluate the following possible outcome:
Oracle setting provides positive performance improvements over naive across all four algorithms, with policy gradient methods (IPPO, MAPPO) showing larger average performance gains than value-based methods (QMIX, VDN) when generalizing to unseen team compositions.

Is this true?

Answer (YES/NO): NO